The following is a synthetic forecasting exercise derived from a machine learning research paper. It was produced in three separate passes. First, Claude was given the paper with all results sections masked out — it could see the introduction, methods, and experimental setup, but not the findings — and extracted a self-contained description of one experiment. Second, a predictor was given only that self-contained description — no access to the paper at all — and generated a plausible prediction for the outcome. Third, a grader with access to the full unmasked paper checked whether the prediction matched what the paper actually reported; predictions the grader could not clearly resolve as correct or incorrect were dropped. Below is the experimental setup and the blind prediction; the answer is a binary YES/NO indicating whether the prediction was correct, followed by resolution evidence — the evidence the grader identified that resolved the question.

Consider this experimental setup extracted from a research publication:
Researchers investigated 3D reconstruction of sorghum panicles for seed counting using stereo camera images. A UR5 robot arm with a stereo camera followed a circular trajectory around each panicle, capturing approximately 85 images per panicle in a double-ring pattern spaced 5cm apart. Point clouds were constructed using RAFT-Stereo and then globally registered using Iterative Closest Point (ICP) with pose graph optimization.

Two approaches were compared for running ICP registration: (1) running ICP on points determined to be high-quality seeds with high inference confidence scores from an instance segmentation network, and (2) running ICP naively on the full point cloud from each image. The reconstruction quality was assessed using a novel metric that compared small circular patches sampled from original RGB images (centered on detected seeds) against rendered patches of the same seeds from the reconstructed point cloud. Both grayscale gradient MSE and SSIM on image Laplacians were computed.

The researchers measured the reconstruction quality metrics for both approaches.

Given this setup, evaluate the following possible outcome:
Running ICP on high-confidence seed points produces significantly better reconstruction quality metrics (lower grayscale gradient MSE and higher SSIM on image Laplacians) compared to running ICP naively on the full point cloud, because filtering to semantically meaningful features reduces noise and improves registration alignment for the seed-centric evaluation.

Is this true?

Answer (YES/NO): YES